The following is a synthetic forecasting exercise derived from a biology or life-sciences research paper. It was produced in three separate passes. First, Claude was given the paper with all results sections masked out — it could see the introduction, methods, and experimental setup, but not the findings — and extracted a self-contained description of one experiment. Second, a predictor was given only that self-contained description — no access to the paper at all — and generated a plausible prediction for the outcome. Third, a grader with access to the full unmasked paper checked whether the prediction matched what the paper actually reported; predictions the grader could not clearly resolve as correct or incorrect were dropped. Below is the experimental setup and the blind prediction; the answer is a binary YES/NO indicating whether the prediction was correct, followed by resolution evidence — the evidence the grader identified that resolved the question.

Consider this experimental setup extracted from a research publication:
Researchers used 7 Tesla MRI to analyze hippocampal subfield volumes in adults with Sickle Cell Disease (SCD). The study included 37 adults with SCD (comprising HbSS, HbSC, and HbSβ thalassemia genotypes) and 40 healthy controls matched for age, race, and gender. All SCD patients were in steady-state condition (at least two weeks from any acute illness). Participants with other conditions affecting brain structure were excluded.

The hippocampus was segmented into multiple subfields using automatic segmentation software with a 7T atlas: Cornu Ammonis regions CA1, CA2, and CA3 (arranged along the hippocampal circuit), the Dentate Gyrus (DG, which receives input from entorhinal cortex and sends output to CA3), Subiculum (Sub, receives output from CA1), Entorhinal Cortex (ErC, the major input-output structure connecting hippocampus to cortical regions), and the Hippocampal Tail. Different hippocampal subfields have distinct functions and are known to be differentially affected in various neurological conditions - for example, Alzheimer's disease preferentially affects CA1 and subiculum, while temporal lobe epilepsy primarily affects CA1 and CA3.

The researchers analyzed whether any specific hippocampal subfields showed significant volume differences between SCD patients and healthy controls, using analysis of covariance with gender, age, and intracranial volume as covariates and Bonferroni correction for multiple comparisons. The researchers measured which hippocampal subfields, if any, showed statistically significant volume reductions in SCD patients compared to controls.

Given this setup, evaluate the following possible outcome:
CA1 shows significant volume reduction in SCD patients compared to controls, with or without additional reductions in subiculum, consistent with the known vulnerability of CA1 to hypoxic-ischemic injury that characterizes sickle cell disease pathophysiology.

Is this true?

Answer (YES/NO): NO